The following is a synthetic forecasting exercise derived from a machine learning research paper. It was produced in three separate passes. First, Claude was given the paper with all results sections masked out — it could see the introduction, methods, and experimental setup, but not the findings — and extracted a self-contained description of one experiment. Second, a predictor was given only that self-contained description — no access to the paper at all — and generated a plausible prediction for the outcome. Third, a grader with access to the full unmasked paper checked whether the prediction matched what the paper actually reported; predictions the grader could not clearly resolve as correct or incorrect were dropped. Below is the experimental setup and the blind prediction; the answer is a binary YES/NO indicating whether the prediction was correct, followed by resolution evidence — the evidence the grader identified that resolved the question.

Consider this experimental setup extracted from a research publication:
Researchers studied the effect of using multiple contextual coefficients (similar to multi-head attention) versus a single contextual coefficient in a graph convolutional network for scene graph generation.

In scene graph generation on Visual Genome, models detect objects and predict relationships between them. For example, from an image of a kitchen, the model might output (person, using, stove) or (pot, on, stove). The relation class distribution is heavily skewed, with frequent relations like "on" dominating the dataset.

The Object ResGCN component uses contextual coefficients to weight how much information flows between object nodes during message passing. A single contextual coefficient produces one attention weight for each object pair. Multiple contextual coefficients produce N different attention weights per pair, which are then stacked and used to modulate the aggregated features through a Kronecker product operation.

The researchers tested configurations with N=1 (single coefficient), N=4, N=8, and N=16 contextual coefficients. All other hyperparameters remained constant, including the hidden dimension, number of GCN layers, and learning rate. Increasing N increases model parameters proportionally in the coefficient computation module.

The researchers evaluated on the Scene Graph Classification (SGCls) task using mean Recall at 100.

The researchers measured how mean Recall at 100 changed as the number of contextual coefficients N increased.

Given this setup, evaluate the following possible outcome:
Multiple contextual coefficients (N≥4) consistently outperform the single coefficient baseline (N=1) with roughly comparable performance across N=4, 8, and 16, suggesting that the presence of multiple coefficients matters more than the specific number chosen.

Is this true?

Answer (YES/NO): NO